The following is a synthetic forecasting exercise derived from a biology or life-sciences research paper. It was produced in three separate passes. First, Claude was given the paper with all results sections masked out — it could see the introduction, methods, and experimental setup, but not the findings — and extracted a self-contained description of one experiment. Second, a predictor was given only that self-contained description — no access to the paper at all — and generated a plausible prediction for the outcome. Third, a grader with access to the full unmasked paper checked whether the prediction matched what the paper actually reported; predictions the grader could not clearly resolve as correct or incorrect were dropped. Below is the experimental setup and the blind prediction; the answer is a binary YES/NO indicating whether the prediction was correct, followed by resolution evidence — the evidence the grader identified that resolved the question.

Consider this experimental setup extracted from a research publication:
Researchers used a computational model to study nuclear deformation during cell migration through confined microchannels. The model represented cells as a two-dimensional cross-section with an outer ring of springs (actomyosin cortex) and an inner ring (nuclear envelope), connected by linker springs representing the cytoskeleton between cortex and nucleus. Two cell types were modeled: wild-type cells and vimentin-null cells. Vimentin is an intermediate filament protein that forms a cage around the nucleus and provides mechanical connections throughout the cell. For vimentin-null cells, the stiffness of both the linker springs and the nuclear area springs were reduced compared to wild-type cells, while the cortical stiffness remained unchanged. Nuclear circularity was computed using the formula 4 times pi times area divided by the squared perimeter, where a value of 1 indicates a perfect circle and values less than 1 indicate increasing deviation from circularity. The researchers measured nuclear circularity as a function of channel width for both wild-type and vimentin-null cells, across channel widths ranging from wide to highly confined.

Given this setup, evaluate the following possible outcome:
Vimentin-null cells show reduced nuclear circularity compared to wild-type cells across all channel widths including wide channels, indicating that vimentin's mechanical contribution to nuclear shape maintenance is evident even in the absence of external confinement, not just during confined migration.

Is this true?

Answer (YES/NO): YES